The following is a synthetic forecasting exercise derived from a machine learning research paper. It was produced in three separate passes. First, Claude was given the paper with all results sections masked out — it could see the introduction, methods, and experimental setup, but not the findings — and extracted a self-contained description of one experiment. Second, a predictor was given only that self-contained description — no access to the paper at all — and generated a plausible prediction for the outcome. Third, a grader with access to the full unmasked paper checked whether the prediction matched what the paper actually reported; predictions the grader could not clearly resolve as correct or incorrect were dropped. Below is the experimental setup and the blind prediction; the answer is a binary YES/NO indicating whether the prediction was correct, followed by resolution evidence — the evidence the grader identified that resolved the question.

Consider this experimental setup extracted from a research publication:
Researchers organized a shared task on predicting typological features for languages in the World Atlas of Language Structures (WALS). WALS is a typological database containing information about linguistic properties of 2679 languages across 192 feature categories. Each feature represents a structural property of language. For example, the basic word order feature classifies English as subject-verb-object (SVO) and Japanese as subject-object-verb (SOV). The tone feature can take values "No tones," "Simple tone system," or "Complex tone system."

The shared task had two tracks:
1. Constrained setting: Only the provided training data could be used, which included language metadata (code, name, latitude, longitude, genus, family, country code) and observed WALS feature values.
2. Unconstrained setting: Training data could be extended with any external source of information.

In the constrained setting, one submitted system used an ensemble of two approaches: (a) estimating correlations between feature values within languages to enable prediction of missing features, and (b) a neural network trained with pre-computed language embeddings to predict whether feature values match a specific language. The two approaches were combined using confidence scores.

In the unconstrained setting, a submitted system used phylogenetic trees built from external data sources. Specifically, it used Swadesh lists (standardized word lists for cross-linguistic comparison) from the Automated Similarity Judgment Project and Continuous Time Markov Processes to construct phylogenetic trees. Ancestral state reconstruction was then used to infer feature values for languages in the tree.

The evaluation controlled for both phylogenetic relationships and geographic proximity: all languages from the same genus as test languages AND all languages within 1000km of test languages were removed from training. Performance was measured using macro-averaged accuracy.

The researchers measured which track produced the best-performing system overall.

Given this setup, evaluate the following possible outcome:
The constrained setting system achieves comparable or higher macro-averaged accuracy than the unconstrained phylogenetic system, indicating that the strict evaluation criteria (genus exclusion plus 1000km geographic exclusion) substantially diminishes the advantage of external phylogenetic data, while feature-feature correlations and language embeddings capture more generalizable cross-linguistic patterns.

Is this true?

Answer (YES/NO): YES